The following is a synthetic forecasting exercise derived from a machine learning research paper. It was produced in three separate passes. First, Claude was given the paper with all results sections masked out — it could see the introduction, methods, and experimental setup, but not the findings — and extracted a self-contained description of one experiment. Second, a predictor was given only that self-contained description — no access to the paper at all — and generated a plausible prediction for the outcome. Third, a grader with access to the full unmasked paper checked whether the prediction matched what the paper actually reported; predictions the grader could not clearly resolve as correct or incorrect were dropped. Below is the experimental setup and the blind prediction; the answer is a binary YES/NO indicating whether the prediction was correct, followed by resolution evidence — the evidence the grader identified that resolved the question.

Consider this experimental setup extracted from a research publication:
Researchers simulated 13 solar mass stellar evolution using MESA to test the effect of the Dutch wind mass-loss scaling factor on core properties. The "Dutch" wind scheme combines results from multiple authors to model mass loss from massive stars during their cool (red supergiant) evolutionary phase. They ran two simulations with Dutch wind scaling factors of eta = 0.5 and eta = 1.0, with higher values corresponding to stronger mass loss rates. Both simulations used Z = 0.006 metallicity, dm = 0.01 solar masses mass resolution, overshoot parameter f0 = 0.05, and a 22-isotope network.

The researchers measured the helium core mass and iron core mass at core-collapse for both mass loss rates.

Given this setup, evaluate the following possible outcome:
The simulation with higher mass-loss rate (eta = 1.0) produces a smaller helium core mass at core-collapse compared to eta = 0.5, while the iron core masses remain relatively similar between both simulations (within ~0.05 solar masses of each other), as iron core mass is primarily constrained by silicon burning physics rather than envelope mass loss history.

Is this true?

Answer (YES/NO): YES